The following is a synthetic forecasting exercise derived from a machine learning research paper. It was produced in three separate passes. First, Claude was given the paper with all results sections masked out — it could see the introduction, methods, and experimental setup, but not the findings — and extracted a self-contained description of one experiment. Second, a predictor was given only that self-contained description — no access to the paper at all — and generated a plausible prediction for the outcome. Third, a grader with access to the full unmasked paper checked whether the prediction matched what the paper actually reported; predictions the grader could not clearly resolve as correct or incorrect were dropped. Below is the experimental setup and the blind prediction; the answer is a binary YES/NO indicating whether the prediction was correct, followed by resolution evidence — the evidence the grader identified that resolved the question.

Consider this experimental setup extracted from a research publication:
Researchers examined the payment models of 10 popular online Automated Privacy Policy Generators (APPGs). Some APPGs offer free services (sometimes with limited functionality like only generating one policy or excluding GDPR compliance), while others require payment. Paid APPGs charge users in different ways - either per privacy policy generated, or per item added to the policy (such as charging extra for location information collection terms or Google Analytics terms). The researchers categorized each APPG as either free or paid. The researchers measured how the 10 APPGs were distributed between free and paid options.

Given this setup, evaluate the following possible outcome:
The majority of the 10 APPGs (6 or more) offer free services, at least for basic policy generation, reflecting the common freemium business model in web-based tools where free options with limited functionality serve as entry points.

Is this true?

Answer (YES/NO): YES